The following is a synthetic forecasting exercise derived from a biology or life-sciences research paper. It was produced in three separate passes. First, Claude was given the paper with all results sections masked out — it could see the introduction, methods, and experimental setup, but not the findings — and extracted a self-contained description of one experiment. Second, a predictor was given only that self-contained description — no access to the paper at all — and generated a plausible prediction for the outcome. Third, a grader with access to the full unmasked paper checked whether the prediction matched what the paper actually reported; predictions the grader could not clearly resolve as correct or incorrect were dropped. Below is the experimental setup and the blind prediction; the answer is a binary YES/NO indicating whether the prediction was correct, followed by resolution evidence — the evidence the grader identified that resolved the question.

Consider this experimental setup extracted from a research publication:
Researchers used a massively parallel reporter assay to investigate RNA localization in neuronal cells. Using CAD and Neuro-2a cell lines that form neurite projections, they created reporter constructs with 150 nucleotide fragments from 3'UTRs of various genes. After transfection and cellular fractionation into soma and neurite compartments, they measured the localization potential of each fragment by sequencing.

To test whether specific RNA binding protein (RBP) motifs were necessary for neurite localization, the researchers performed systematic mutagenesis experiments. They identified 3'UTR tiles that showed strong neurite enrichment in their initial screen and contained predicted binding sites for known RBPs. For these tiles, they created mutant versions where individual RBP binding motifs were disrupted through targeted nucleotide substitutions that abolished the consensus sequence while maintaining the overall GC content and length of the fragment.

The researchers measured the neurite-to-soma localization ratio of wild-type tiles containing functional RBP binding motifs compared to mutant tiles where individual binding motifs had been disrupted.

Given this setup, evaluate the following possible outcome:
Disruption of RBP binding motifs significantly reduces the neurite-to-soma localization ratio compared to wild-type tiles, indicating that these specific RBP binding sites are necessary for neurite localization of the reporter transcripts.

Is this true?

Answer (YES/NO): YES